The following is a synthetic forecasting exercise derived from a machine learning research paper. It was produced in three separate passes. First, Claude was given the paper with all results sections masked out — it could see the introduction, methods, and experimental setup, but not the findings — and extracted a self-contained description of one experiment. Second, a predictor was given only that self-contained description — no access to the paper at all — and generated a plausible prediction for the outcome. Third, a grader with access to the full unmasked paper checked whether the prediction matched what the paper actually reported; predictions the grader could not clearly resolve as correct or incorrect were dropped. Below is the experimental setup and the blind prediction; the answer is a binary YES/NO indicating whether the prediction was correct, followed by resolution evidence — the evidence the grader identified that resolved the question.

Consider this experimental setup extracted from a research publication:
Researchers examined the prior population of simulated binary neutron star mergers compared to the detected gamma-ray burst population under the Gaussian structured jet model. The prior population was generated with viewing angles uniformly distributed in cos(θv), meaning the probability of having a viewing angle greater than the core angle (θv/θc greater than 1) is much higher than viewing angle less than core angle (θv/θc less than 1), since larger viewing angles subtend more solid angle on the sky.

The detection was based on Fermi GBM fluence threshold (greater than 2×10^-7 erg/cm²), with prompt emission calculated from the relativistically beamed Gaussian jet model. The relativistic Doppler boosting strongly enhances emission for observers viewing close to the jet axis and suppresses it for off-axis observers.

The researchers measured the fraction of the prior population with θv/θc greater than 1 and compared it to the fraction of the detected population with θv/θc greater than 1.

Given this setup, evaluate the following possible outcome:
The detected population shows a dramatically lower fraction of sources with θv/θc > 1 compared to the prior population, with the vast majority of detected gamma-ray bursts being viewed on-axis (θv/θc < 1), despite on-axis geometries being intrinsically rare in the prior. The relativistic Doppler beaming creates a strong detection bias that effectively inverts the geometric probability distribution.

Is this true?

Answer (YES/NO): NO